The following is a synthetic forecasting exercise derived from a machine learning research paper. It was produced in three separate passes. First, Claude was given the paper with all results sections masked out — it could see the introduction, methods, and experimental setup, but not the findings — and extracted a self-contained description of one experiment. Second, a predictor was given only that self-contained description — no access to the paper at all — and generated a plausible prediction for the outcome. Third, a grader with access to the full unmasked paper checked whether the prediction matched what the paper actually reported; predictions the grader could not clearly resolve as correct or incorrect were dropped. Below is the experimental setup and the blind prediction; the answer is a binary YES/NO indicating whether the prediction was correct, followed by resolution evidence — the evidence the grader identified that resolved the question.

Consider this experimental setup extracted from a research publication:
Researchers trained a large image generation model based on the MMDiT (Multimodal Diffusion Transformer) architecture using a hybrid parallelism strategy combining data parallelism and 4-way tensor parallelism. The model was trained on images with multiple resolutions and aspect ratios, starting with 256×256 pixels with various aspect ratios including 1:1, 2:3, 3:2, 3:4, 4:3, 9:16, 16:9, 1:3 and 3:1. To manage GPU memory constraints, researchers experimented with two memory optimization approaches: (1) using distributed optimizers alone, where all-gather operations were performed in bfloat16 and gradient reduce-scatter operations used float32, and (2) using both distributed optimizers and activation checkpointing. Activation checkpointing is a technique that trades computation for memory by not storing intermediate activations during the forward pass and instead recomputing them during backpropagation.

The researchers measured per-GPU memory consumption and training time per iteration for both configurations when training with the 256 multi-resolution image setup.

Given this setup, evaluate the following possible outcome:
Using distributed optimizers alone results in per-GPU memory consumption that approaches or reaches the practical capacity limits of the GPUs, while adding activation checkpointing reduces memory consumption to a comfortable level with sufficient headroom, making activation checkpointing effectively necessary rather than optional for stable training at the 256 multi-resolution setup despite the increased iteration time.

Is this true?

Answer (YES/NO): NO